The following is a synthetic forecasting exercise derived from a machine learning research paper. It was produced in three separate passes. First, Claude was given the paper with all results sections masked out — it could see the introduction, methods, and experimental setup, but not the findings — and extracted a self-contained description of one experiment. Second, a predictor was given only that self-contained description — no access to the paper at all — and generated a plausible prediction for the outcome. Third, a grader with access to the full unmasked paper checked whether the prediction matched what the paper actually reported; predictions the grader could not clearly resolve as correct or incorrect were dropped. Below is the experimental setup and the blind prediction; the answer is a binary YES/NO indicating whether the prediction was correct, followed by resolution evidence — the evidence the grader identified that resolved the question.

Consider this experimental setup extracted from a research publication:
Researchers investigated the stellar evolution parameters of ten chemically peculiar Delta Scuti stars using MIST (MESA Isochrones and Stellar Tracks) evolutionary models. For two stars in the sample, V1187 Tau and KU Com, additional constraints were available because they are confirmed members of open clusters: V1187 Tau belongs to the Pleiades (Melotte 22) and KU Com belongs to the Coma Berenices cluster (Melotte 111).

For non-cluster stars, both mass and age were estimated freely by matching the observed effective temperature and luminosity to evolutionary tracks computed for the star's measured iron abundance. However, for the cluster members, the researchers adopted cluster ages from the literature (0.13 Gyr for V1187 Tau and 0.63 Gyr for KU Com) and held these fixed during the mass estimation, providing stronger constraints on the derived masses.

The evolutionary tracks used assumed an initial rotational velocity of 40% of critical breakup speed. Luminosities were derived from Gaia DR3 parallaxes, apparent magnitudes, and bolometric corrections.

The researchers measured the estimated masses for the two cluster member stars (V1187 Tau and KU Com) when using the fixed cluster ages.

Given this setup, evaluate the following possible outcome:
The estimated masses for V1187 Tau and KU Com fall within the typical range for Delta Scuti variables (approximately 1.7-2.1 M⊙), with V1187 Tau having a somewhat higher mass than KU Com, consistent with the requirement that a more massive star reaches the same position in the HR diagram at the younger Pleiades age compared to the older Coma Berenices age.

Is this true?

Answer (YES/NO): NO